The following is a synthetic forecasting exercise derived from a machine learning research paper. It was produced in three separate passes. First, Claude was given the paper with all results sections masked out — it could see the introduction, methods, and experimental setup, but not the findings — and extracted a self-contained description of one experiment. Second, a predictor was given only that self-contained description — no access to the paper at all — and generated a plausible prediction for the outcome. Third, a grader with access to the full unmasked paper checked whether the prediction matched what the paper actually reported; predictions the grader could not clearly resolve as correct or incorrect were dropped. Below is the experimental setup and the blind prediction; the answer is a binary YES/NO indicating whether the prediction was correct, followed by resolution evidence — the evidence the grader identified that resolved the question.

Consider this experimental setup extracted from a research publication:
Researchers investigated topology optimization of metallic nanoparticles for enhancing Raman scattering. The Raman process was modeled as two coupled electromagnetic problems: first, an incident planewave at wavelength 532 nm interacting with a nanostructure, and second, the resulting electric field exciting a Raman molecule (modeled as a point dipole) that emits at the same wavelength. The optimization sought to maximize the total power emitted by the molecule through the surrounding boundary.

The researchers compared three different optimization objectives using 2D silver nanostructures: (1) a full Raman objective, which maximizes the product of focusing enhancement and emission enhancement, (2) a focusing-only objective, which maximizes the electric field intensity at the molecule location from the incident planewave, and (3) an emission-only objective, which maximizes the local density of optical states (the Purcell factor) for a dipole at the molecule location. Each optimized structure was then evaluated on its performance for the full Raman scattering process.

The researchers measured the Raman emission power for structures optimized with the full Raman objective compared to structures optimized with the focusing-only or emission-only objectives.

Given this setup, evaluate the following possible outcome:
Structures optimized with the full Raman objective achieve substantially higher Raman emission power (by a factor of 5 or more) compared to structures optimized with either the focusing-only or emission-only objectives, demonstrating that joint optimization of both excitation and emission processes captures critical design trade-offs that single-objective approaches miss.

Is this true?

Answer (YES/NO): NO